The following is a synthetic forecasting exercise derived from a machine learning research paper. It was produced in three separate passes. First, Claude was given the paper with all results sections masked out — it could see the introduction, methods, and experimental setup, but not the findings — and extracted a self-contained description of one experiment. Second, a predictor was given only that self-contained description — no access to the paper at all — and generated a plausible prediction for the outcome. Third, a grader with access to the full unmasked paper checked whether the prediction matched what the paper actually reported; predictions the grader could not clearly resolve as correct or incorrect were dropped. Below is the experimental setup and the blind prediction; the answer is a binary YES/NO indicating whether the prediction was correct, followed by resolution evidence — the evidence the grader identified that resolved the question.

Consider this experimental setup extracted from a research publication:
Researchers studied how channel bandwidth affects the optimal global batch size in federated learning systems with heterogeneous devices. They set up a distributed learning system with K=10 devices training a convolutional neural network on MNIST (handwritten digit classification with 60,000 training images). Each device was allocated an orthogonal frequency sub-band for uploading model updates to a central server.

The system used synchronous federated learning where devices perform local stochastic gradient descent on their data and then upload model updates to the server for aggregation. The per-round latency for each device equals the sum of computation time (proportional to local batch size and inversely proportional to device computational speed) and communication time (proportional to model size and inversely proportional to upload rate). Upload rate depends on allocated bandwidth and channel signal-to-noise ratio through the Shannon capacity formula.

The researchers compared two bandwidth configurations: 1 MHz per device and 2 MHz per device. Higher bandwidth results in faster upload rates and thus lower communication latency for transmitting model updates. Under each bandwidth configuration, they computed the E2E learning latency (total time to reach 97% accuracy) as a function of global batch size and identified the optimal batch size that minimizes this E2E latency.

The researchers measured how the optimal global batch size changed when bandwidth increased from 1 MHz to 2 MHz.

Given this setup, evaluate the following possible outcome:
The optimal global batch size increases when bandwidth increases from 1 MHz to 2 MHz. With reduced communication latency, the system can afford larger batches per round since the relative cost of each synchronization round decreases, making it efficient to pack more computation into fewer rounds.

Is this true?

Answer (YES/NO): NO